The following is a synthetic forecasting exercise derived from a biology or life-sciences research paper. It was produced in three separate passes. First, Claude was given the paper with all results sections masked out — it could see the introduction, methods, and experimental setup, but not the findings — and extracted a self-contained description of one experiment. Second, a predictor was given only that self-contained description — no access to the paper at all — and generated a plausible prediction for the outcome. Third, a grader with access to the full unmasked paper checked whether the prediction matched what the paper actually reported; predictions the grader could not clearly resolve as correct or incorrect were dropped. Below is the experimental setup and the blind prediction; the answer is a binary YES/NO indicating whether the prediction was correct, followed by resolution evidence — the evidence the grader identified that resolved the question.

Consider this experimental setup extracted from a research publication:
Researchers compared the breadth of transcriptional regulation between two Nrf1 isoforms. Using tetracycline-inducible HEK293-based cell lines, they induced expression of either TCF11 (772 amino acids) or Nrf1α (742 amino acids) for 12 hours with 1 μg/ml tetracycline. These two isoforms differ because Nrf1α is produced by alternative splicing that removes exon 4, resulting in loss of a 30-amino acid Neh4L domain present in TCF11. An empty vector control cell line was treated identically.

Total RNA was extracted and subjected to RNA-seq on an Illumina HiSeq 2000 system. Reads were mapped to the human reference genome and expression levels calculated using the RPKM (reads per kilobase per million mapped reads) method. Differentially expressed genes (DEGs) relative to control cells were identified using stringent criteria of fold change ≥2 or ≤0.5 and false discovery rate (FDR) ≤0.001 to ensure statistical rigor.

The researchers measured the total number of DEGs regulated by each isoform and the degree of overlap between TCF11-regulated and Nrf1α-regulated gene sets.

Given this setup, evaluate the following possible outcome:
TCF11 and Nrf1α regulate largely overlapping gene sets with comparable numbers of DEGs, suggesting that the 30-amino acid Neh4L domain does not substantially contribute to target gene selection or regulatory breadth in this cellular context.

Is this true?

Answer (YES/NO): NO